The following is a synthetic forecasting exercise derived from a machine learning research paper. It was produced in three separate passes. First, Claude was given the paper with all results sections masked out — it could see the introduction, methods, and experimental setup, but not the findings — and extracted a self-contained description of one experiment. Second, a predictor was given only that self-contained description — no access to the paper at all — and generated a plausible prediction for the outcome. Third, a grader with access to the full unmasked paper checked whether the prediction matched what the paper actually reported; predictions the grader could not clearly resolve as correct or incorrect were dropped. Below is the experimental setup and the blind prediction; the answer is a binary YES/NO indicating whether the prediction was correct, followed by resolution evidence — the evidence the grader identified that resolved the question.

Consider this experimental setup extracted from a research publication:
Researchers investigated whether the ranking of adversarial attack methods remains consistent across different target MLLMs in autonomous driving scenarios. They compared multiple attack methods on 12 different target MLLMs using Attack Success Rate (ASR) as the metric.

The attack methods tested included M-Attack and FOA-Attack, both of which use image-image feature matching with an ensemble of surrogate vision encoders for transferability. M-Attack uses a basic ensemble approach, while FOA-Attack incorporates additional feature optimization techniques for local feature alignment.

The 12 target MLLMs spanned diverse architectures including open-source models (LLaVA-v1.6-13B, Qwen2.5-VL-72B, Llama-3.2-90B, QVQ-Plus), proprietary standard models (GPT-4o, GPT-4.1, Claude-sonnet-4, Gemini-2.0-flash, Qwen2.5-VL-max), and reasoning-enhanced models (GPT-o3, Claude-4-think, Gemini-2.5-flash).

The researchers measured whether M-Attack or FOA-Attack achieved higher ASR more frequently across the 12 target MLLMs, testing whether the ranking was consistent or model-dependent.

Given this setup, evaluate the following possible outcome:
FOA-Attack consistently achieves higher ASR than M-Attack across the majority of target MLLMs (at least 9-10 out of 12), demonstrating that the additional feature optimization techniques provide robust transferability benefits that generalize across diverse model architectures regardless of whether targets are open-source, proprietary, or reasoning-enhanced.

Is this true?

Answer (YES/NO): YES